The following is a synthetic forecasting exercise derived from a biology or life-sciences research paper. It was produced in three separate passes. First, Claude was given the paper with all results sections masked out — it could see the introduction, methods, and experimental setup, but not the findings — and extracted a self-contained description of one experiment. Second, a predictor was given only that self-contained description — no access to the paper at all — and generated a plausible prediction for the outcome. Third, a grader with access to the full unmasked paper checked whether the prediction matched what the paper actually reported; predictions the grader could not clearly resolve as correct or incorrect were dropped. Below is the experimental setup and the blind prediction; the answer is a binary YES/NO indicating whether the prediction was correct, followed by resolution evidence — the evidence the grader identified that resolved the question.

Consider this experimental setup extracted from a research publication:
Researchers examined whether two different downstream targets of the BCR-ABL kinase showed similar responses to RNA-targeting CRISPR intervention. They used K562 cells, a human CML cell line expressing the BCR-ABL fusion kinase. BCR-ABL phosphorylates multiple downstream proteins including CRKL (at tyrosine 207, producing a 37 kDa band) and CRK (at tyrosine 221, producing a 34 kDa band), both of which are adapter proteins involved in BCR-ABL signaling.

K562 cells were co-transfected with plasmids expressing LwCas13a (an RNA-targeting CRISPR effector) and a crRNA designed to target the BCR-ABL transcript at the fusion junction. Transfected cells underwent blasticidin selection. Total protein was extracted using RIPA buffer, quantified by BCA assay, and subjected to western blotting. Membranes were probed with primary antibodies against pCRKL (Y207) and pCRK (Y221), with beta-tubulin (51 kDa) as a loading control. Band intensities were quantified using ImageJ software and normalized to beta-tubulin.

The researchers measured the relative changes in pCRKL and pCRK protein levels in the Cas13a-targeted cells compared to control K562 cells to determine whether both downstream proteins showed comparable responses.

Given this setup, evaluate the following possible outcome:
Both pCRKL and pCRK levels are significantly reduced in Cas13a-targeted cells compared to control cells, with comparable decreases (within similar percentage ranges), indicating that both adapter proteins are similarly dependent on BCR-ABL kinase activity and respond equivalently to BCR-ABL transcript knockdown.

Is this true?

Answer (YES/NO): NO